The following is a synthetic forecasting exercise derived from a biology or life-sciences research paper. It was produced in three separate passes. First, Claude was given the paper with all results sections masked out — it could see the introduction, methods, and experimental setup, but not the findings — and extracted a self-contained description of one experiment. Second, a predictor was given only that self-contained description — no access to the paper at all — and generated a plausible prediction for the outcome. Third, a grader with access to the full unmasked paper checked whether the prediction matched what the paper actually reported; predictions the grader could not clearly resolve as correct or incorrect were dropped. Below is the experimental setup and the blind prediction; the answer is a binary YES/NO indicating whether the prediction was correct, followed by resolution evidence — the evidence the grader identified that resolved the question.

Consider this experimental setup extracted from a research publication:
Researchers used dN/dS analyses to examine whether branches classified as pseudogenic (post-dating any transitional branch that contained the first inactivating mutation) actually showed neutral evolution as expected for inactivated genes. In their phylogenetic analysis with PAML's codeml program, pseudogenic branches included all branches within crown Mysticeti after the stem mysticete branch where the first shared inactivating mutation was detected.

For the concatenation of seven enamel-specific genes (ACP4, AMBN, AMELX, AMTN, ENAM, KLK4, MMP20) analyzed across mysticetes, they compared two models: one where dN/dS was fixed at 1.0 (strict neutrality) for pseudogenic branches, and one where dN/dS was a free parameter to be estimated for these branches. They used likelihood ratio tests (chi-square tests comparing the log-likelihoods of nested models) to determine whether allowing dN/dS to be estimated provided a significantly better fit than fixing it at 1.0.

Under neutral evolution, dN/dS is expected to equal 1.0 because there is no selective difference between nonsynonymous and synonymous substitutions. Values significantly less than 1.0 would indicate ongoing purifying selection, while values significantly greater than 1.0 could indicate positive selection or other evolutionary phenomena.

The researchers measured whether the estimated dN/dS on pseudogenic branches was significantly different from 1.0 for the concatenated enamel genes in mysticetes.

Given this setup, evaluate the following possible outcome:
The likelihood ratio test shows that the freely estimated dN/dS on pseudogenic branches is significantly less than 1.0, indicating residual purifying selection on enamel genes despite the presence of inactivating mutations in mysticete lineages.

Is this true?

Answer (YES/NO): NO